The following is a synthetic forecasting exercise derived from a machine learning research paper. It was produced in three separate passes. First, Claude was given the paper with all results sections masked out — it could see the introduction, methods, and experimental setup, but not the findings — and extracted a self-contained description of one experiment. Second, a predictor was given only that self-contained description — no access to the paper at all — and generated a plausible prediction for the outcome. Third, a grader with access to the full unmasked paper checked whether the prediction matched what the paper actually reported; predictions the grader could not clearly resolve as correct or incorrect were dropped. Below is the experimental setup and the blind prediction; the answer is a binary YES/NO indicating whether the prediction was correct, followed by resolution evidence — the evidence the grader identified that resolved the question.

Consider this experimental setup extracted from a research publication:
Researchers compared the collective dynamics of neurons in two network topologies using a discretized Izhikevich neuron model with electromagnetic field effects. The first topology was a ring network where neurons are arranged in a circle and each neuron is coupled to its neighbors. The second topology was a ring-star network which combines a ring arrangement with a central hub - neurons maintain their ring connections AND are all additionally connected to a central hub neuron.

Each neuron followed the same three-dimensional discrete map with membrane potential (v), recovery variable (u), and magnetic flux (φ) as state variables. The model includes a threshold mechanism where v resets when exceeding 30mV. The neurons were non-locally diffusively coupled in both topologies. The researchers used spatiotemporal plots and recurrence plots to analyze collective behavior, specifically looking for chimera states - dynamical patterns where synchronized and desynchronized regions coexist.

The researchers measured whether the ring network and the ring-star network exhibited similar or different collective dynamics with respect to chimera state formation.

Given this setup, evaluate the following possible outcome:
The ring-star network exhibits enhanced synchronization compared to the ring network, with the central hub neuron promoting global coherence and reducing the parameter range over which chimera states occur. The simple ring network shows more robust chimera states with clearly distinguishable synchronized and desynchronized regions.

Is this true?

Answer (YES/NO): NO